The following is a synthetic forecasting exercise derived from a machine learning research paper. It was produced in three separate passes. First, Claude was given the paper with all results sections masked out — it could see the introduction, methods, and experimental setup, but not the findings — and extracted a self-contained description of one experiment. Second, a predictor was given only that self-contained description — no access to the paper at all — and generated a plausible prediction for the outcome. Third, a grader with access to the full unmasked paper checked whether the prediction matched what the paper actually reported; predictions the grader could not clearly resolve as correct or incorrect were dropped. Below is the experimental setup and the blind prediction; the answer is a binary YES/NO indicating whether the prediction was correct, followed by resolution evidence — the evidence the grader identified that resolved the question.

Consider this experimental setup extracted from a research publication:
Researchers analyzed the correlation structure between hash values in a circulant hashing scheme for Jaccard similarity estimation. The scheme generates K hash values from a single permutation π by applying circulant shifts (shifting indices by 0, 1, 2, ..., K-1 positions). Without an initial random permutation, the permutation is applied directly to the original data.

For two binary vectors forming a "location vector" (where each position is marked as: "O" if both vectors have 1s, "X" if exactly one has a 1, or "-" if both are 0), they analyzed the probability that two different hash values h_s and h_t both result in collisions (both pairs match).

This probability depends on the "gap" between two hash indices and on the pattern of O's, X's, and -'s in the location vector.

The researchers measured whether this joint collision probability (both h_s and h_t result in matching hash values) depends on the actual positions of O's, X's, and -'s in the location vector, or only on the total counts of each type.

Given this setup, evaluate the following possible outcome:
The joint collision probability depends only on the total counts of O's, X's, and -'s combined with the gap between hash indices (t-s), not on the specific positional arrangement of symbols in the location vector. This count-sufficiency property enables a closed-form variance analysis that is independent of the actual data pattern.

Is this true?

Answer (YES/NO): NO